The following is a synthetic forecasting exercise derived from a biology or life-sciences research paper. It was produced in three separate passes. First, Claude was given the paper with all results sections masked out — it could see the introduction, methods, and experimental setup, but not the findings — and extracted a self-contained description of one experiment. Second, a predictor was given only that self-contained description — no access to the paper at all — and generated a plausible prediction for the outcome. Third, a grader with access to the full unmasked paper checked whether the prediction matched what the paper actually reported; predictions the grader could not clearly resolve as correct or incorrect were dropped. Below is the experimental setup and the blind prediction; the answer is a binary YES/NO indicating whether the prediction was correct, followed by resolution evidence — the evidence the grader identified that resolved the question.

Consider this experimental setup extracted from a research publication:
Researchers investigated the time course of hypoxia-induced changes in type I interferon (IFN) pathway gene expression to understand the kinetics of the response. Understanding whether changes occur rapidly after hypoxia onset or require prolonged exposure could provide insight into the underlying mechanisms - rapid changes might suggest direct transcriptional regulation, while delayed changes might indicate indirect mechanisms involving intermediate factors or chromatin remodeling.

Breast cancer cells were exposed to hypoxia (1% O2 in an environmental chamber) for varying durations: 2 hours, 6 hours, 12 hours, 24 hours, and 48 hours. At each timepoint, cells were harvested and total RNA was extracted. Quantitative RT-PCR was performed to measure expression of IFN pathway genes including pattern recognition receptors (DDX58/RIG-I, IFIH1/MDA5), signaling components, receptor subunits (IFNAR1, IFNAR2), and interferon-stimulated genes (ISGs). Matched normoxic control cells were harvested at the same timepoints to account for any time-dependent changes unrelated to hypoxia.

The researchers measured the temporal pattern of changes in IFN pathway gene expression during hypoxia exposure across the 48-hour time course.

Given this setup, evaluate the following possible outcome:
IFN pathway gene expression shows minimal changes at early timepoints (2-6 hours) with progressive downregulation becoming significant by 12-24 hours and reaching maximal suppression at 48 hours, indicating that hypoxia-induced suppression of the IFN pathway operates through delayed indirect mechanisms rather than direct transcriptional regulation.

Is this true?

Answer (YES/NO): YES